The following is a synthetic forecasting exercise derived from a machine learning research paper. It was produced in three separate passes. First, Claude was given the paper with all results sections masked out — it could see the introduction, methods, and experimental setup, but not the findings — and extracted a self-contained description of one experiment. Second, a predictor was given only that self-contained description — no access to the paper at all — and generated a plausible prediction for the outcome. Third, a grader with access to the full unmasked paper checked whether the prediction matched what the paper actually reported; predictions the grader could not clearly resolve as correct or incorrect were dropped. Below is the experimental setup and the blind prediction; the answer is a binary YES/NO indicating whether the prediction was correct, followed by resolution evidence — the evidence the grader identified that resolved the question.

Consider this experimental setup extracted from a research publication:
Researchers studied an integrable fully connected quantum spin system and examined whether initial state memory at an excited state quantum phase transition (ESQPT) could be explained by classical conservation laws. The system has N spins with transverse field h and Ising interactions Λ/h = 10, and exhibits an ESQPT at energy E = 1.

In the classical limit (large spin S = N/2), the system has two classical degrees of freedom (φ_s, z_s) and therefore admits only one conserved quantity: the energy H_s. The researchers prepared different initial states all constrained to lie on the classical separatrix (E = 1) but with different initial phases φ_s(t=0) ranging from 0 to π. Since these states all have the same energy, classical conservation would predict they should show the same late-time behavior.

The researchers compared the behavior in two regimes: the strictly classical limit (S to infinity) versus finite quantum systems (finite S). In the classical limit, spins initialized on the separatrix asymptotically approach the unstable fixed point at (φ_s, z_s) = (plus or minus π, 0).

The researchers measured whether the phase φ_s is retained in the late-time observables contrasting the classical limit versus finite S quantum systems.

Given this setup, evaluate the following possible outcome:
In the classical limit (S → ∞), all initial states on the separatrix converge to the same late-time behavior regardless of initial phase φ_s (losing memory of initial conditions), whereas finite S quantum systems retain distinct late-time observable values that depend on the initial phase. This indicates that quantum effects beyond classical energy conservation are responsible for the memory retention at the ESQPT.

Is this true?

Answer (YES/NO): YES